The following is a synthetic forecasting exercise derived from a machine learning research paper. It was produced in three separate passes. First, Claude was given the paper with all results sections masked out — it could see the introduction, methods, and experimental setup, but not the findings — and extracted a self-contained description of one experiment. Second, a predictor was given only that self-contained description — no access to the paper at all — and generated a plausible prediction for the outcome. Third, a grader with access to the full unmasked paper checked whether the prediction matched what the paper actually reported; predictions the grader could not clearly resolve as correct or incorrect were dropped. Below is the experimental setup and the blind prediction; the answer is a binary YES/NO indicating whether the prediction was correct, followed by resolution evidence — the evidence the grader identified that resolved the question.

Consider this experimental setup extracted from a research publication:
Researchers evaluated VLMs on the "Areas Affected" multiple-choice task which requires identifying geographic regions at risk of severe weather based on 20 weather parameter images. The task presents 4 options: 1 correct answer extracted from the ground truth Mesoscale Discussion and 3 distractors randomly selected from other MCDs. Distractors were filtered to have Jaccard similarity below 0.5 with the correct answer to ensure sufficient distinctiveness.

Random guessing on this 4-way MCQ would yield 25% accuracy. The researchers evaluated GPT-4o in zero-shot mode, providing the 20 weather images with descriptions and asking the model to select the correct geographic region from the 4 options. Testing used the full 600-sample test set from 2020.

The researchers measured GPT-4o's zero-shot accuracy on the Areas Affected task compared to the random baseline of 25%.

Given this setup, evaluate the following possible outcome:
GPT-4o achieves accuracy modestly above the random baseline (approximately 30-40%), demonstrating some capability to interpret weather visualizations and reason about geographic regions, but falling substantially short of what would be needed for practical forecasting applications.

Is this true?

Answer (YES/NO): YES